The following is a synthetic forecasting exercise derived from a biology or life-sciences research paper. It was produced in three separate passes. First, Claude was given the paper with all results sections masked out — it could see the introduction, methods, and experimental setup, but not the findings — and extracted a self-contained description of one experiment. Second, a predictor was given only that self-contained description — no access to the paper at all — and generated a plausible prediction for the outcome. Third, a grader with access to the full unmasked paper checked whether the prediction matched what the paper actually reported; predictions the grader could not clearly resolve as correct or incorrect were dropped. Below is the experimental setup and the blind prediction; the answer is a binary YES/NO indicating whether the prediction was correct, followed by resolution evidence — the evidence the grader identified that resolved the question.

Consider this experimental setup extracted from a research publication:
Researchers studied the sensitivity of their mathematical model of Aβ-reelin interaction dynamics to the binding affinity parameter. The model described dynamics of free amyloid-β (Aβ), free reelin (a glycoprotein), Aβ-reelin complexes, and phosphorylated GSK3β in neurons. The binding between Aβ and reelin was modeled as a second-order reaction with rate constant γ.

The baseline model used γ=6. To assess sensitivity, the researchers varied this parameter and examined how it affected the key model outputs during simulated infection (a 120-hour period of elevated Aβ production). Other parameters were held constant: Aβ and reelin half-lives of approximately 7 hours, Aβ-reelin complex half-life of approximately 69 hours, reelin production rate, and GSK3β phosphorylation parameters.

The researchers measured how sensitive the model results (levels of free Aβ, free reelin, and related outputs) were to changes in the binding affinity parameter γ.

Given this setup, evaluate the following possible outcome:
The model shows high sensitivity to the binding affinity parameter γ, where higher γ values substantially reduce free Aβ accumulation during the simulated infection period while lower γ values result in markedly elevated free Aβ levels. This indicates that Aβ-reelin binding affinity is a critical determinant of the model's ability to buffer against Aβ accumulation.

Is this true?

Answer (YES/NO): NO